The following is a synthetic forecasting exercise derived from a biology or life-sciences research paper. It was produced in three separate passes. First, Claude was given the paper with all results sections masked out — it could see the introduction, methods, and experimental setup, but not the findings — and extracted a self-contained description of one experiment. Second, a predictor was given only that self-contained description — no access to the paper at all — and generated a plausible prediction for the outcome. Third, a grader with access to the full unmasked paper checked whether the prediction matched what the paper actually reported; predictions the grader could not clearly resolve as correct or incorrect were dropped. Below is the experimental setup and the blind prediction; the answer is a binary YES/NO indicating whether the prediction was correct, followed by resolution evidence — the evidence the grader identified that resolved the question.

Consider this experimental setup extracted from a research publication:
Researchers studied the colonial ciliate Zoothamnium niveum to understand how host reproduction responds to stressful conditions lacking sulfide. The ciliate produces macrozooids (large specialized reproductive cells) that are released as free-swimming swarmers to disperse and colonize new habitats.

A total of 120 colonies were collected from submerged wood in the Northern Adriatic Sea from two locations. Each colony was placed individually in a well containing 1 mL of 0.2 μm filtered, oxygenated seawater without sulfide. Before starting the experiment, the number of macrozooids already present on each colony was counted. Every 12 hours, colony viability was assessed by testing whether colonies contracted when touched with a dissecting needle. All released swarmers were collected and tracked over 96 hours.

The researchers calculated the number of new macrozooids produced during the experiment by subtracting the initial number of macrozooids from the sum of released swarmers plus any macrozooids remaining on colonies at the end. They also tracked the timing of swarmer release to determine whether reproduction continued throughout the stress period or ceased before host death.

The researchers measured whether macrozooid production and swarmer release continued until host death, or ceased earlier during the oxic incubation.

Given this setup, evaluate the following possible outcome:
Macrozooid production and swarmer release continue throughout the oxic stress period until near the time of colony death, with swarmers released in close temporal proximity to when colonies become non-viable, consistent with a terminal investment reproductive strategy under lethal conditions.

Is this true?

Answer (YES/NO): NO